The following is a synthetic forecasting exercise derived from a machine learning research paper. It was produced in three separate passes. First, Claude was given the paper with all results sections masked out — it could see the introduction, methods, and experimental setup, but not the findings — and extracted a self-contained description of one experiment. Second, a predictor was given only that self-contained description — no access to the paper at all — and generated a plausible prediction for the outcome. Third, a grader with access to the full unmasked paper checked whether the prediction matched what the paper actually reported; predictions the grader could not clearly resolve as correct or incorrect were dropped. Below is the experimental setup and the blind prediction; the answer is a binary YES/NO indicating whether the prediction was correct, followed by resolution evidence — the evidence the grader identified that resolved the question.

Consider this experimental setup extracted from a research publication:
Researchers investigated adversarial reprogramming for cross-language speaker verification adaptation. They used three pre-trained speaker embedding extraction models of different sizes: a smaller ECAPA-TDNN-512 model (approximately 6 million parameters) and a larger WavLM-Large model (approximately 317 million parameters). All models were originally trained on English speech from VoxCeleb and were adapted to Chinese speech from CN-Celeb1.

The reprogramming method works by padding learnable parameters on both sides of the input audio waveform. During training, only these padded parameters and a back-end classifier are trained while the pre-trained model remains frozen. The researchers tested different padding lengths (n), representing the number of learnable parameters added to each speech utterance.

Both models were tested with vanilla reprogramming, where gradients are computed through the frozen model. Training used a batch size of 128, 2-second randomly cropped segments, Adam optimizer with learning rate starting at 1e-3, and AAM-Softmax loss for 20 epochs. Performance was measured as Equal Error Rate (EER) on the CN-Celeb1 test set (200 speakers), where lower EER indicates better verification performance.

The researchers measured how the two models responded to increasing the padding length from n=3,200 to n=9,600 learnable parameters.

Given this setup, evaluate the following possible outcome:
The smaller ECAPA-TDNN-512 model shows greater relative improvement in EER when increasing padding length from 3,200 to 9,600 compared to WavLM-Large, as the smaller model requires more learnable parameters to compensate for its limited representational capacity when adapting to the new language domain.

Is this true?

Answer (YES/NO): NO